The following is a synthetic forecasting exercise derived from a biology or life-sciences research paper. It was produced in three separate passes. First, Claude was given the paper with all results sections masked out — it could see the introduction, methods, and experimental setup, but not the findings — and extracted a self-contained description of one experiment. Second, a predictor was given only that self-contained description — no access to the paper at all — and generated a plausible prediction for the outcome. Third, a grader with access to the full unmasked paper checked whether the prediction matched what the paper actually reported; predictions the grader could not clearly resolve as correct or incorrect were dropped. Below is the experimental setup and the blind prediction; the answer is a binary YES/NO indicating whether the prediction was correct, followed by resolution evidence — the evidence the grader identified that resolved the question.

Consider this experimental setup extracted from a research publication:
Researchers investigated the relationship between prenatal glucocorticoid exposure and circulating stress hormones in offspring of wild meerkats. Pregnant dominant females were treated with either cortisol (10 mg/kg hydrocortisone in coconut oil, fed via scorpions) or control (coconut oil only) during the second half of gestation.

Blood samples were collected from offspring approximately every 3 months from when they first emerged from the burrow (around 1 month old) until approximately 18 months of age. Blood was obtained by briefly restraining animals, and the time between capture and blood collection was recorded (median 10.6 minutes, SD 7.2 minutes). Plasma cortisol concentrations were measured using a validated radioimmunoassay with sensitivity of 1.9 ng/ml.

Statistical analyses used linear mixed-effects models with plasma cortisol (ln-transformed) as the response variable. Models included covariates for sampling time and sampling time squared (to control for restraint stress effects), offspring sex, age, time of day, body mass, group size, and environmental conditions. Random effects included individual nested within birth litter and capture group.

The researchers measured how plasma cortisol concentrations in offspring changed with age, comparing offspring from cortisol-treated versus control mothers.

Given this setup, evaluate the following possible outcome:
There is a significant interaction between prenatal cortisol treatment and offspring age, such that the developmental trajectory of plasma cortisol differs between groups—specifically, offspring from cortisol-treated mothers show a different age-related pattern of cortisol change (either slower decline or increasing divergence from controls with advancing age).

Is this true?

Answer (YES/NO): YES